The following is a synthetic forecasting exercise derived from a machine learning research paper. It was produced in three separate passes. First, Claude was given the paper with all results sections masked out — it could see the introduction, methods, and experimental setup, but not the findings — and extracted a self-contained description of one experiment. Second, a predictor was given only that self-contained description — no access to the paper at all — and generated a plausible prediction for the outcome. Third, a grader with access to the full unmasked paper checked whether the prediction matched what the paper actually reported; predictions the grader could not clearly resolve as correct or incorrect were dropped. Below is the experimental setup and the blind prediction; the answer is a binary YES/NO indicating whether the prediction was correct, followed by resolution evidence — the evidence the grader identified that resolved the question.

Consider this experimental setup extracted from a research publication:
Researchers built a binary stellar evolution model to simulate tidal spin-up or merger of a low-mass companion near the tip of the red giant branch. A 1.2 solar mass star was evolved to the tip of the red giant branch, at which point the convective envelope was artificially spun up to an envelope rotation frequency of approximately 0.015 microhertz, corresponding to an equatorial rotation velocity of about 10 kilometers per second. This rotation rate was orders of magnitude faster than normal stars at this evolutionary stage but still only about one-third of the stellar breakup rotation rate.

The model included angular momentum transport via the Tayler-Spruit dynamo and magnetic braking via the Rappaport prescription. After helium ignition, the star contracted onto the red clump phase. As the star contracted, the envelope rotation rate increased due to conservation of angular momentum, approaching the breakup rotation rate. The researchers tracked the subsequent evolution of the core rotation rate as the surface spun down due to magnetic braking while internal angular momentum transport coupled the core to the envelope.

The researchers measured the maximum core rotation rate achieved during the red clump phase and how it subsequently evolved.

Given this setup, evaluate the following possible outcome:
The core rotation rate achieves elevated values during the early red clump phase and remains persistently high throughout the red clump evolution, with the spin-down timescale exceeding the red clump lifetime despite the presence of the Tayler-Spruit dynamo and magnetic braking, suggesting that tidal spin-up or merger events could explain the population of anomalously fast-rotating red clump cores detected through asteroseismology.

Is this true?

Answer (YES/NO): NO